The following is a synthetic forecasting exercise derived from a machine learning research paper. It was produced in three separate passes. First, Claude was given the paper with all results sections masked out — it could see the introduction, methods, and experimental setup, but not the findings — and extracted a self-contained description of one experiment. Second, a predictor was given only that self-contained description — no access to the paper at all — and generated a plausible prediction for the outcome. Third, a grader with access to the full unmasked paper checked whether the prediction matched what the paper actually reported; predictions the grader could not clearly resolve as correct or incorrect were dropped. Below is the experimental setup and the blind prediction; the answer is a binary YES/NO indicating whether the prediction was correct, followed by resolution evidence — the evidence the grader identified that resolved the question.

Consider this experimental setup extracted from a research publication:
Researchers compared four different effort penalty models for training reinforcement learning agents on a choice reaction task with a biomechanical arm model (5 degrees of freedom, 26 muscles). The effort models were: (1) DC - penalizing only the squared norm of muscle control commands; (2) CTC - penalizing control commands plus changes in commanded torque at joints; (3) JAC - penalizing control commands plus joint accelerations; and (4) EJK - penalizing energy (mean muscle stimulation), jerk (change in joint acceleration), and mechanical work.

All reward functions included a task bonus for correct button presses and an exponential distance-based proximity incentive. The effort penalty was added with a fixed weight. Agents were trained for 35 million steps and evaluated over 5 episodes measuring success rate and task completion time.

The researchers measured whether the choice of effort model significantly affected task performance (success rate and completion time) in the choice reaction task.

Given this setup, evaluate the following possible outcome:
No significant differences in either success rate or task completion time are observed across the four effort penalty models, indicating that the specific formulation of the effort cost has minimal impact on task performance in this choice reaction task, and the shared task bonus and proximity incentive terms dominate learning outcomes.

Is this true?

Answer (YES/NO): NO